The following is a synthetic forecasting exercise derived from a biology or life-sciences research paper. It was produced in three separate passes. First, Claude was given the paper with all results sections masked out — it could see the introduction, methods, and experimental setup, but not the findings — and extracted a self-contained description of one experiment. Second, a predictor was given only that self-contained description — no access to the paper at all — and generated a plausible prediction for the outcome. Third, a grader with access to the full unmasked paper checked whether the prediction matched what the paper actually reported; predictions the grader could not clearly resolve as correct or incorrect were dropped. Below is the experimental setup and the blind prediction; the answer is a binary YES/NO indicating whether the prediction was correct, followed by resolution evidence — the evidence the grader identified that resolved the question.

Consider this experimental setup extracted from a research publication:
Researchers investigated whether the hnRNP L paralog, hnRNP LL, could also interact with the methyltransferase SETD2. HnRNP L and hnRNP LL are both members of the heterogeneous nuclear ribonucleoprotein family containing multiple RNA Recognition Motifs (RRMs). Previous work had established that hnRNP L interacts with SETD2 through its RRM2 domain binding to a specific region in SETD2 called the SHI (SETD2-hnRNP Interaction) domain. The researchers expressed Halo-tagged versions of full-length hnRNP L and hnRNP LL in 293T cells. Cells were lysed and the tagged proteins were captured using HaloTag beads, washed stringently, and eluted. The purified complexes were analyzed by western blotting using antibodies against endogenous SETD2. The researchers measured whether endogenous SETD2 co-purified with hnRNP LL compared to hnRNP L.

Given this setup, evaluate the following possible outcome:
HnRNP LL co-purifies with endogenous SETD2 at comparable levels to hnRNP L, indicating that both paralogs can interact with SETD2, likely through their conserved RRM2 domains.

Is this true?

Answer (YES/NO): NO